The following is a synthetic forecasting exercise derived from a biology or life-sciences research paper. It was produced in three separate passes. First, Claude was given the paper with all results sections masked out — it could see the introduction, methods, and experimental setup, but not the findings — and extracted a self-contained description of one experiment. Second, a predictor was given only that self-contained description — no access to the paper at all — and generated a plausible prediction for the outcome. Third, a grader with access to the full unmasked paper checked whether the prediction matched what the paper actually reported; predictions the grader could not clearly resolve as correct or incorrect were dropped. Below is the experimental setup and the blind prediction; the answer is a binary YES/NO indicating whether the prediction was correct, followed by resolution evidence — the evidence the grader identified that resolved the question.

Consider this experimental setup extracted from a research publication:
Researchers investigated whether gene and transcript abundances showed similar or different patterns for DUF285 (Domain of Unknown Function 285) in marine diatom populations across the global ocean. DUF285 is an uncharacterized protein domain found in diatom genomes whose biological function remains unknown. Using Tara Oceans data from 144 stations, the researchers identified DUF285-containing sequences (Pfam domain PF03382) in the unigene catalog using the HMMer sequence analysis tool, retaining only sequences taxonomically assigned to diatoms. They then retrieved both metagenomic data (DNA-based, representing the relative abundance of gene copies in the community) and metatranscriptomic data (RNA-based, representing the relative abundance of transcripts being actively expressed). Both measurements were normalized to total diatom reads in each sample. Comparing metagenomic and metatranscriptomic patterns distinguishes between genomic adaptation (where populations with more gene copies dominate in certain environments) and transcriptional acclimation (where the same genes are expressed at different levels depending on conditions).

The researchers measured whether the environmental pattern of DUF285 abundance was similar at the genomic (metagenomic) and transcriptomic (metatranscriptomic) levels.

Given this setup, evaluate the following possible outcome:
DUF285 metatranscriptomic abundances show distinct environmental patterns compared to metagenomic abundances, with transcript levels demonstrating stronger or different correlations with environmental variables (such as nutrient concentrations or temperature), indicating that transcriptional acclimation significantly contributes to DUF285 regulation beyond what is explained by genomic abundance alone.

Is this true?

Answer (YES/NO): NO